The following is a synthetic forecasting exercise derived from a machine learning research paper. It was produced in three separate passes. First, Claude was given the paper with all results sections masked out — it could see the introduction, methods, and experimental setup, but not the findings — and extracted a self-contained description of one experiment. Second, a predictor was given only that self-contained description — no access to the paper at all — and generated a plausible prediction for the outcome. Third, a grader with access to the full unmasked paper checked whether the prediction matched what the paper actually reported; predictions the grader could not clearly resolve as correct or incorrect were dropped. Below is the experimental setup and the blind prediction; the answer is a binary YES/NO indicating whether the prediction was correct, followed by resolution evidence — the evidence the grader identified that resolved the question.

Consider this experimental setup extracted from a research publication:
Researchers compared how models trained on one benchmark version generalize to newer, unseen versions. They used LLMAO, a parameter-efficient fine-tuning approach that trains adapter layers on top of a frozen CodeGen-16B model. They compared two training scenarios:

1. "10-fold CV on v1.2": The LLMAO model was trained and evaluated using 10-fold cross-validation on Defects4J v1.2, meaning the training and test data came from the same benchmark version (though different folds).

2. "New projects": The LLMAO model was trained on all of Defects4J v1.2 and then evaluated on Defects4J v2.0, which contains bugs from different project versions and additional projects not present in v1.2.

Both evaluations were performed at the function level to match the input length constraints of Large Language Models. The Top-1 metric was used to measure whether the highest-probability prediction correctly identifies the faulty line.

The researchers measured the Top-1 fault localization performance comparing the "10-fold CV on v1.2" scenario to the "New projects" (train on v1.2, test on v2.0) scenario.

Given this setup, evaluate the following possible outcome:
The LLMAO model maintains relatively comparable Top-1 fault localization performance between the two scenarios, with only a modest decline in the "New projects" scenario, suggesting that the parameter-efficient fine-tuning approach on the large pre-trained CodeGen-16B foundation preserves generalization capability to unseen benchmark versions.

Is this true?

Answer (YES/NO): NO